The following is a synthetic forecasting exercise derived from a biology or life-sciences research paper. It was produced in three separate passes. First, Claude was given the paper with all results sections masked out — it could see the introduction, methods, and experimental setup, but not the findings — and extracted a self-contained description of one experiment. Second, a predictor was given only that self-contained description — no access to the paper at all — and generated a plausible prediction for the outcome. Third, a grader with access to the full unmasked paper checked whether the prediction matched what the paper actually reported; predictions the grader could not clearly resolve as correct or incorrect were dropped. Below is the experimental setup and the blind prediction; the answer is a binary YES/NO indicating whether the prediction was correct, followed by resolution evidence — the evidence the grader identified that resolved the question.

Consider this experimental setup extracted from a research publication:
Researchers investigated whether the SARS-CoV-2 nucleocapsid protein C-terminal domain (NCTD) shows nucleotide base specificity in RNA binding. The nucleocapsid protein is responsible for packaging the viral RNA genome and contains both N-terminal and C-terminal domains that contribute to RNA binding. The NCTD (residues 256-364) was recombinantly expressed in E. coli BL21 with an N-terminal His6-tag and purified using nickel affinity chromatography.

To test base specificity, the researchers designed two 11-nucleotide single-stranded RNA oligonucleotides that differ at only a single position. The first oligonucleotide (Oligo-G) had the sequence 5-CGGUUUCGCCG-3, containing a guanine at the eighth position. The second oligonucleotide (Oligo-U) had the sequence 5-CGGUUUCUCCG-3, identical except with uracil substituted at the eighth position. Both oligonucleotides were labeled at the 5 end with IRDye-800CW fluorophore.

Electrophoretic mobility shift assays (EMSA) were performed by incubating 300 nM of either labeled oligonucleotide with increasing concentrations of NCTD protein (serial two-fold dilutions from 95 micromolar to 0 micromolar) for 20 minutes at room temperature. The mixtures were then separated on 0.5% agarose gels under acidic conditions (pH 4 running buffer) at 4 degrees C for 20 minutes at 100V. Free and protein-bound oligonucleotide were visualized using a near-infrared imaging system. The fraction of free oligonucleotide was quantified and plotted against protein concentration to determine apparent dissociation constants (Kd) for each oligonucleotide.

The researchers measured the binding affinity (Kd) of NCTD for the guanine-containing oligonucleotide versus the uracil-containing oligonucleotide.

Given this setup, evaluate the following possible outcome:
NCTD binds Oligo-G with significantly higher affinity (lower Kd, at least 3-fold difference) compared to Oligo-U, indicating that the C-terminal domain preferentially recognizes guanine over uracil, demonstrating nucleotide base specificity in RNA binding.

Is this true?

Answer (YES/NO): YES